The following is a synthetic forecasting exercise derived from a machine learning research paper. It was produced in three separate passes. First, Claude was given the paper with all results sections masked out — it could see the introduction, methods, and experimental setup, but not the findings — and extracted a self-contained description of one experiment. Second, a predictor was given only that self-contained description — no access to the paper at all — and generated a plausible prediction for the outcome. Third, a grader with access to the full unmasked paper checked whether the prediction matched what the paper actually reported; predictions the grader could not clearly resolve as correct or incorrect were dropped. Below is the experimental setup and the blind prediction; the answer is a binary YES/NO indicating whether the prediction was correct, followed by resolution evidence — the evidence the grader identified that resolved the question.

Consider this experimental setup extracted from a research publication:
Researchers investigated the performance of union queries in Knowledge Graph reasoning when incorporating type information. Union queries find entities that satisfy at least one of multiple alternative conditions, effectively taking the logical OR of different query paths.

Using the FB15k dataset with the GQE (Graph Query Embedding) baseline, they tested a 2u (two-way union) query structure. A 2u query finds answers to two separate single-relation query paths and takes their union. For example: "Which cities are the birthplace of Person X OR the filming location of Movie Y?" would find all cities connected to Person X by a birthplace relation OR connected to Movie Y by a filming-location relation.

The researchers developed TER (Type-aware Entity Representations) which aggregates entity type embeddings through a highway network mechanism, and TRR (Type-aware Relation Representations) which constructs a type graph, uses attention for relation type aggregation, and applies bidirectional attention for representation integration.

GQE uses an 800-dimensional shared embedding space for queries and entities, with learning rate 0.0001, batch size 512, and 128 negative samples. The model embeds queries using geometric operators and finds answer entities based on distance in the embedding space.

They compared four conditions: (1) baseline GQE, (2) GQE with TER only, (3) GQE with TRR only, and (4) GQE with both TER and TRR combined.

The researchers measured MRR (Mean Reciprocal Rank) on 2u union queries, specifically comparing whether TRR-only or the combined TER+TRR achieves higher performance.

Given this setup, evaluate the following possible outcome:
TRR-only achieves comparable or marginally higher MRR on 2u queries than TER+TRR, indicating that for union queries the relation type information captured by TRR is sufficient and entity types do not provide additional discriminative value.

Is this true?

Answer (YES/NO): NO